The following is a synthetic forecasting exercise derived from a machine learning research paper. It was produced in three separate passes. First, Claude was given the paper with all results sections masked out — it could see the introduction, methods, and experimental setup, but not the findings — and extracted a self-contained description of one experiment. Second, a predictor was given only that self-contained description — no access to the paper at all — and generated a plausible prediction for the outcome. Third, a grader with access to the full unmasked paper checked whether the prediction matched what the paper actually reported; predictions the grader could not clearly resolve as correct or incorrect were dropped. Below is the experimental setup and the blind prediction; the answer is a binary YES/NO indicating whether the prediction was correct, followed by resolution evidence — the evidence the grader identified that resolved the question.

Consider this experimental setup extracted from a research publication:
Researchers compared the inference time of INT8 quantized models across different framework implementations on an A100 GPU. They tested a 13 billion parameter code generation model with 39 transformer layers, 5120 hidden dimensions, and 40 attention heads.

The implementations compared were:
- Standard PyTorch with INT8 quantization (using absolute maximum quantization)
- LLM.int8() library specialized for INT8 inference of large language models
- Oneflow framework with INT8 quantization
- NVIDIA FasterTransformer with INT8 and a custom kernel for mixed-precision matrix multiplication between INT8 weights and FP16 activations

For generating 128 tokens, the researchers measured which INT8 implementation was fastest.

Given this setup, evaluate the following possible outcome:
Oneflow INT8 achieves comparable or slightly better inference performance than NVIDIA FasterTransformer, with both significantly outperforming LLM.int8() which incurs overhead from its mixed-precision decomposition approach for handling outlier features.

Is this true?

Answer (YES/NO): NO